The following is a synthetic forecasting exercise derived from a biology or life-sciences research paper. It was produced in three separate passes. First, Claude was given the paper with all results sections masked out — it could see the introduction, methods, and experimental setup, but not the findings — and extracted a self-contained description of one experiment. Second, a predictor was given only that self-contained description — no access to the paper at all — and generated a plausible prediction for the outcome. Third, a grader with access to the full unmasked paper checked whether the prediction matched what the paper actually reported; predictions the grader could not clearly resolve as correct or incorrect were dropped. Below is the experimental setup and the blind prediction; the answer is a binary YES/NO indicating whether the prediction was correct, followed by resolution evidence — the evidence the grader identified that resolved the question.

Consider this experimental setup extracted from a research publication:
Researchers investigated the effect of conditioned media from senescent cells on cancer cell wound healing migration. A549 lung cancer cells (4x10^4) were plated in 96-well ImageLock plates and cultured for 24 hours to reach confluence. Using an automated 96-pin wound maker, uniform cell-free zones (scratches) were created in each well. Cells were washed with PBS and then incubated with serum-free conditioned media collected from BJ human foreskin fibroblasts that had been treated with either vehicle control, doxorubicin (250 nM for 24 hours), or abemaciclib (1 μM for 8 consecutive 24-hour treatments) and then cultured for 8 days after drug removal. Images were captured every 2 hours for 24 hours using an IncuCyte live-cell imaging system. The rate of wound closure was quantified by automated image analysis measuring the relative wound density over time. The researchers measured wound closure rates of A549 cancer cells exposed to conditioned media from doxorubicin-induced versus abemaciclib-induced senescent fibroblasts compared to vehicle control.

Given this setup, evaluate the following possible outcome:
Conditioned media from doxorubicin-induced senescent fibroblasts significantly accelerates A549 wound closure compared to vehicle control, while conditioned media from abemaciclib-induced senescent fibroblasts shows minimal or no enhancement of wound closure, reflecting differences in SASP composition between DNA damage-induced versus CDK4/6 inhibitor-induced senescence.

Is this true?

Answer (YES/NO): YES